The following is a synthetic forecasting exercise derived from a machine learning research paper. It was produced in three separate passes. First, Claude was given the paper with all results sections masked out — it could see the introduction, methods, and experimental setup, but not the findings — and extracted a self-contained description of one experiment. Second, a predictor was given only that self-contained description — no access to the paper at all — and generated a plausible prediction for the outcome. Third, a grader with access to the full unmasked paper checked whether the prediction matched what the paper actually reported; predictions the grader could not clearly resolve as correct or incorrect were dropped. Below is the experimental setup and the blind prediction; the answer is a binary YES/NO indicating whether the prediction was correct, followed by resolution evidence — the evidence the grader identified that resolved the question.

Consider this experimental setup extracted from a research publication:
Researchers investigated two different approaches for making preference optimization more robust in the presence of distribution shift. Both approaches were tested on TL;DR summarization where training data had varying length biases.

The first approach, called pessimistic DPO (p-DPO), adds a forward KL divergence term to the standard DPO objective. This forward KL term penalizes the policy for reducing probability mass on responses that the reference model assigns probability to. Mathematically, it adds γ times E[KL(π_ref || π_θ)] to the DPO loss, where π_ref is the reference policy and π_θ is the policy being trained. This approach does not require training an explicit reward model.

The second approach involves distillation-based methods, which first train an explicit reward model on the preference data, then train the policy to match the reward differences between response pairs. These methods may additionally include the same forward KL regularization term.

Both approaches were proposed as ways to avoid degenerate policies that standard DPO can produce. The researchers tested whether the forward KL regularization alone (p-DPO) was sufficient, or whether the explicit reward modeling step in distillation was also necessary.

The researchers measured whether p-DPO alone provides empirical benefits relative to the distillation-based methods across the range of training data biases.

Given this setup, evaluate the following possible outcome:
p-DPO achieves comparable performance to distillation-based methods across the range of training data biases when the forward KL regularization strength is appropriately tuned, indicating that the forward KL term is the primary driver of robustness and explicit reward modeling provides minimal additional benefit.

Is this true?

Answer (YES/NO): NO